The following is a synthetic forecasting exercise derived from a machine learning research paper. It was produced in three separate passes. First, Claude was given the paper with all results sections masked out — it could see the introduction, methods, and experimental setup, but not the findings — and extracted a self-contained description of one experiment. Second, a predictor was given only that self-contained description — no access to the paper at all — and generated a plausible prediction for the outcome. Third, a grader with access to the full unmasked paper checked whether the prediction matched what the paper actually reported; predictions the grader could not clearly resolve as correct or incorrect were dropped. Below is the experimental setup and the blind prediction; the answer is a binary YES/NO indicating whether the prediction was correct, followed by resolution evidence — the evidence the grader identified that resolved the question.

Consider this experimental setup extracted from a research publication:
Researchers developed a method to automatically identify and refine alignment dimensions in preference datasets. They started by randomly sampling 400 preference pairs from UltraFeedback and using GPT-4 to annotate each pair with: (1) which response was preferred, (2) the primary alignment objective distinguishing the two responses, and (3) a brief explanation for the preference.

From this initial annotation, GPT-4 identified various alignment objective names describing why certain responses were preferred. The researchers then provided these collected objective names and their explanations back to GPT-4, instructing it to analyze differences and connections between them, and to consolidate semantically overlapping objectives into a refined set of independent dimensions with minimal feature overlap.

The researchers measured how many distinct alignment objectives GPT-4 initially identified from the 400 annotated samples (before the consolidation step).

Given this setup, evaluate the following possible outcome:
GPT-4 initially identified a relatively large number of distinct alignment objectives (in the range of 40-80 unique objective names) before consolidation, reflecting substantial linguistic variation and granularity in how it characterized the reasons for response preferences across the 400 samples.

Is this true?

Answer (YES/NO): NO